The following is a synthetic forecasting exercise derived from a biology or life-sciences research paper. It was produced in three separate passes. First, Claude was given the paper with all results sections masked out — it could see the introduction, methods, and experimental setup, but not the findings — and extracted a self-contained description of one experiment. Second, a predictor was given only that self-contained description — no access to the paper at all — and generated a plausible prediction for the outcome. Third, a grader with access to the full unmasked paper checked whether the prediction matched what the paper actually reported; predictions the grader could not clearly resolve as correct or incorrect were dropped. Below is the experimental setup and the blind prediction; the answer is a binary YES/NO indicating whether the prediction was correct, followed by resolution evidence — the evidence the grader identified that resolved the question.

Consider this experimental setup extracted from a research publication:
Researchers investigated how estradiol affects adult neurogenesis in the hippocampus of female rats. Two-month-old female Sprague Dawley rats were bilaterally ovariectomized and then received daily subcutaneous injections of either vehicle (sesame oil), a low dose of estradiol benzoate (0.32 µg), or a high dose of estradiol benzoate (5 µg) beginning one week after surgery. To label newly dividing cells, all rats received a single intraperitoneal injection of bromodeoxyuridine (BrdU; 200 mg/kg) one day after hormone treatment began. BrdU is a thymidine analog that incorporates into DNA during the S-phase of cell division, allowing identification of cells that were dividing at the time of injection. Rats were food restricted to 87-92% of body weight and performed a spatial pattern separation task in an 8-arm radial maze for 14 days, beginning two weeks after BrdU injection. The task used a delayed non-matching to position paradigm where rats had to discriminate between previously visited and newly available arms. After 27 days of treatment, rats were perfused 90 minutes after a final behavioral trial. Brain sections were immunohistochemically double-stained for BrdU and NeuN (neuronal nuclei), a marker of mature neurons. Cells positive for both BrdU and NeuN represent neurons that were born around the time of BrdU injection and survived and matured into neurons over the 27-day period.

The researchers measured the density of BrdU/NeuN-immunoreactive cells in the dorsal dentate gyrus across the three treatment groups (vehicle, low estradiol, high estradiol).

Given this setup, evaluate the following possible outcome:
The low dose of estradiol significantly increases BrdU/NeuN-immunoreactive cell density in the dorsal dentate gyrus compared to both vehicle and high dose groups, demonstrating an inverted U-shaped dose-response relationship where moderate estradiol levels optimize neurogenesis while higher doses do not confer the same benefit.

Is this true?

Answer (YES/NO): NO